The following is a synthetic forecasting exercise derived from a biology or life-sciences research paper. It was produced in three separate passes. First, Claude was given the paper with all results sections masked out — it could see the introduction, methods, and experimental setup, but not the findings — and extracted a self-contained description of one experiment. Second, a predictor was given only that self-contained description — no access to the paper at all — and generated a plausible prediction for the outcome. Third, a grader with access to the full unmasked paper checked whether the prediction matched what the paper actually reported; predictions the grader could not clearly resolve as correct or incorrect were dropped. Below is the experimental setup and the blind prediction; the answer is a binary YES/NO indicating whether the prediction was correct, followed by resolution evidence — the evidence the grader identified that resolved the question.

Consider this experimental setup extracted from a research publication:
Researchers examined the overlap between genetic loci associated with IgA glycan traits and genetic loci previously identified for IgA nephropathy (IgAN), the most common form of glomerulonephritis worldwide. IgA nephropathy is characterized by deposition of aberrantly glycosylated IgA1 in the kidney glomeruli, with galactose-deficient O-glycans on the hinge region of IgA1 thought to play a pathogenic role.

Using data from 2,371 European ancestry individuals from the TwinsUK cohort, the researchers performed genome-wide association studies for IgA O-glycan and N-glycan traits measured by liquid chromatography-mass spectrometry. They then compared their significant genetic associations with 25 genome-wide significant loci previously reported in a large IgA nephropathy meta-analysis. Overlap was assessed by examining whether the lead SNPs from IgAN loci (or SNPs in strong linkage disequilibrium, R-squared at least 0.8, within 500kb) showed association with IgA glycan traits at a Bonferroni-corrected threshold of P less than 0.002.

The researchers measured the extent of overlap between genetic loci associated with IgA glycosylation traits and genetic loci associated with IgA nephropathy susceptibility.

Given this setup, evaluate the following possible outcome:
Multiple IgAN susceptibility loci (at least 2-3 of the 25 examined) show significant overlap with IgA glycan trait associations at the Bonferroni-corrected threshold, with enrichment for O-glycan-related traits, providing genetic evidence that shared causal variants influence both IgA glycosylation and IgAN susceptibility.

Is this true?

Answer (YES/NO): NO